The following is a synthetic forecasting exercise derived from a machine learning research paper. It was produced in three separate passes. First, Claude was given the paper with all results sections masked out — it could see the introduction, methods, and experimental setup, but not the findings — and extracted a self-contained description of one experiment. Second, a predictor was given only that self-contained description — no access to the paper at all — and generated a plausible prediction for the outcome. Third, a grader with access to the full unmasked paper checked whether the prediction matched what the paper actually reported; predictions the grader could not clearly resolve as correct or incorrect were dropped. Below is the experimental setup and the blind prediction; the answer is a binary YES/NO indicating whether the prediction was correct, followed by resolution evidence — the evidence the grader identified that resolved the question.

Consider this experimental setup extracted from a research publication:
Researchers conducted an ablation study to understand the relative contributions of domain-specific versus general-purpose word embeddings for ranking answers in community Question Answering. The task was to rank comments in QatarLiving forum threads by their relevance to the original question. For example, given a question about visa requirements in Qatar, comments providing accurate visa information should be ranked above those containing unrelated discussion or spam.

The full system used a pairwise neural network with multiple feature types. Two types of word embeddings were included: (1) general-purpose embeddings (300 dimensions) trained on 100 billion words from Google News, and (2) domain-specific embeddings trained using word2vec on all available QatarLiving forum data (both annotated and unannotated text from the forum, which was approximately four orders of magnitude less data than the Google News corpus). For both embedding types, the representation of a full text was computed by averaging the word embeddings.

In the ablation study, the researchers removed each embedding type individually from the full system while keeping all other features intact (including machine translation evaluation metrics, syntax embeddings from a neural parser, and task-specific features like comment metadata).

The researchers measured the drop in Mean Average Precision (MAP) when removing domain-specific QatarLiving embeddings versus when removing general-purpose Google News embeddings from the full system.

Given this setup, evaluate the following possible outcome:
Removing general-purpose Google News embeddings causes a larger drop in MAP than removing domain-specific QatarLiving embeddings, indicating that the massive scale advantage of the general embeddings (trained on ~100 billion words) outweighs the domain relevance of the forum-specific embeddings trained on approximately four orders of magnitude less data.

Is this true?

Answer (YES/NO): NO